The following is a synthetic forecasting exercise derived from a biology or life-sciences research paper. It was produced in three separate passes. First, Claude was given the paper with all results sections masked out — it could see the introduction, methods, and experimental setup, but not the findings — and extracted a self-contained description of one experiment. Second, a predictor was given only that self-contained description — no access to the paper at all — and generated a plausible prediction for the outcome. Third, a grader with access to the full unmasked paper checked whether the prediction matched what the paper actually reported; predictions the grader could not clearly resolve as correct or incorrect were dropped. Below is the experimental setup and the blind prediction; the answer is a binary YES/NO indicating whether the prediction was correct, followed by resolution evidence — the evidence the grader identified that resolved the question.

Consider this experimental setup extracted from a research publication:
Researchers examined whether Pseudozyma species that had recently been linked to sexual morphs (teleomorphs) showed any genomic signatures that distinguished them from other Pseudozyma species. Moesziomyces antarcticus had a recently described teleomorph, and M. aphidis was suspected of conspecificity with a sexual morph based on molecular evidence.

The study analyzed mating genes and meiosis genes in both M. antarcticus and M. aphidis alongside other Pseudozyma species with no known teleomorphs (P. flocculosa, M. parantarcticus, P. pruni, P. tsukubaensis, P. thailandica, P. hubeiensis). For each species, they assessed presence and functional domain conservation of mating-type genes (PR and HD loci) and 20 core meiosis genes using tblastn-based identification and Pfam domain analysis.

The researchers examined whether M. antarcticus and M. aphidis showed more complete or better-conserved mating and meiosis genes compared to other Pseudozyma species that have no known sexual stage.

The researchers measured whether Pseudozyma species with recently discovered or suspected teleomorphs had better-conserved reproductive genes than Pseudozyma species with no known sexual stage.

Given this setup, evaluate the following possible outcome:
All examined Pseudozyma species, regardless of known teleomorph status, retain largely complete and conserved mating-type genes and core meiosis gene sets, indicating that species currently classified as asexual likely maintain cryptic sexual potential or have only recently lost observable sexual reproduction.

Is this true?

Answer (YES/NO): YES